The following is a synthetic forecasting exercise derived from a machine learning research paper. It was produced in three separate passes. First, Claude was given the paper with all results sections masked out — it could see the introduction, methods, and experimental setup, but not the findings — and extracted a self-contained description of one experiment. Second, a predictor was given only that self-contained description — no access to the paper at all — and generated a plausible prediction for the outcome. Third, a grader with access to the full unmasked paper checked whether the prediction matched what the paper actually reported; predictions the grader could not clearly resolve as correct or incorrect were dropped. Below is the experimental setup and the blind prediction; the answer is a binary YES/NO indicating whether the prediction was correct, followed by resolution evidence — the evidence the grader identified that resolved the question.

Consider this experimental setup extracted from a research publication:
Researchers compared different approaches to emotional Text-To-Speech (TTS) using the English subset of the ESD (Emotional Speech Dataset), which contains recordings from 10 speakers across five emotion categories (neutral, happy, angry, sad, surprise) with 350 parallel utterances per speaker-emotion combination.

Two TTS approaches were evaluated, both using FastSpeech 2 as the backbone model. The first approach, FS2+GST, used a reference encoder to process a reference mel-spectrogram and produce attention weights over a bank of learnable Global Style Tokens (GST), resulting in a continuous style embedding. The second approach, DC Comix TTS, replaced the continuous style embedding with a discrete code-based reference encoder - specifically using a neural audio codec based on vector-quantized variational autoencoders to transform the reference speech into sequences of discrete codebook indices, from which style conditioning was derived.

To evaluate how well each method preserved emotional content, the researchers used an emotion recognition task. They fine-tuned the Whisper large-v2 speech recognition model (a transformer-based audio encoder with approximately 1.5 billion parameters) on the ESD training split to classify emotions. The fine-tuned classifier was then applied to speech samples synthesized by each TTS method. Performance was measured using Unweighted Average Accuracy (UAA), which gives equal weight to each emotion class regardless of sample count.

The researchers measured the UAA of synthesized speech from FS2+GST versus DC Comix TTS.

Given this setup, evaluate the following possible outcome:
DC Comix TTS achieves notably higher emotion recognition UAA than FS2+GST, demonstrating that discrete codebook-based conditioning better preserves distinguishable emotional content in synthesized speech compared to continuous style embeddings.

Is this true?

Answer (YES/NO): NO